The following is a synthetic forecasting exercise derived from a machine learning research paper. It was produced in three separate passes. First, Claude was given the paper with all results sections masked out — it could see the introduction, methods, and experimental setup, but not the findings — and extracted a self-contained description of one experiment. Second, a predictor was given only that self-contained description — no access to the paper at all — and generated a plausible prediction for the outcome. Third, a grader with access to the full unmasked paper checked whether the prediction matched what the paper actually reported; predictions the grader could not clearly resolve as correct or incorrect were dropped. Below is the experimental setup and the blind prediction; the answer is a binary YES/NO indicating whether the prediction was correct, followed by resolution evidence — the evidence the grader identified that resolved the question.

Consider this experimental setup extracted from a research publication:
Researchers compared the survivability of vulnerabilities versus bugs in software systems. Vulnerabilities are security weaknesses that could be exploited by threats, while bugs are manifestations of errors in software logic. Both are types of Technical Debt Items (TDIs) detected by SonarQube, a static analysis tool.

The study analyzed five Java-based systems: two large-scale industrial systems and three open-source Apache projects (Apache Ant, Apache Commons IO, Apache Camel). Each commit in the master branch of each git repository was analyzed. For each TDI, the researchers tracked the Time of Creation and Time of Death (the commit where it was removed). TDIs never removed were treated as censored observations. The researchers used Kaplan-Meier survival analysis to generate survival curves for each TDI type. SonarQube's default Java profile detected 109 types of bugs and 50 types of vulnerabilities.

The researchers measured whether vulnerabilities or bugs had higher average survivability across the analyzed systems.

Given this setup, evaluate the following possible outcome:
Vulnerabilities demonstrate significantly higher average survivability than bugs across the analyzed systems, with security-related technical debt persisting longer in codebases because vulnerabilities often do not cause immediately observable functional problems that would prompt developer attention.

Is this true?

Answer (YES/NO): YES